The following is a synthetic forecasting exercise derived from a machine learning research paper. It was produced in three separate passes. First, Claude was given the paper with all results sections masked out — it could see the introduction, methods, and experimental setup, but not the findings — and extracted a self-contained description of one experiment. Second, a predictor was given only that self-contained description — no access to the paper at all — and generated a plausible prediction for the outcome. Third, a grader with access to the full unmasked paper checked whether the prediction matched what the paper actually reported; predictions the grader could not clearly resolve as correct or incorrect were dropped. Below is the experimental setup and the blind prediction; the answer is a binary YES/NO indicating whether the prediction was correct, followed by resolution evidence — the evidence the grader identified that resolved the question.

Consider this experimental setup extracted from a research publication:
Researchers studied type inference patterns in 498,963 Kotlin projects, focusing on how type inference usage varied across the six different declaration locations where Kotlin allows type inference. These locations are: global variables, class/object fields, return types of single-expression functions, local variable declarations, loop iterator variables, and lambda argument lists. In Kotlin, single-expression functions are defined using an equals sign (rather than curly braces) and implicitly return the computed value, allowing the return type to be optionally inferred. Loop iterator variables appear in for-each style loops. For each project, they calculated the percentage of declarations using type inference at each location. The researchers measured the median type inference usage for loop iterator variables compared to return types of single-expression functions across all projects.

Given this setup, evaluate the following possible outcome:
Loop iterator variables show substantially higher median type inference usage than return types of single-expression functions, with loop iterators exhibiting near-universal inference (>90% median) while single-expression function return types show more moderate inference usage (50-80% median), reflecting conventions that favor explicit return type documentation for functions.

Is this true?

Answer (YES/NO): YES